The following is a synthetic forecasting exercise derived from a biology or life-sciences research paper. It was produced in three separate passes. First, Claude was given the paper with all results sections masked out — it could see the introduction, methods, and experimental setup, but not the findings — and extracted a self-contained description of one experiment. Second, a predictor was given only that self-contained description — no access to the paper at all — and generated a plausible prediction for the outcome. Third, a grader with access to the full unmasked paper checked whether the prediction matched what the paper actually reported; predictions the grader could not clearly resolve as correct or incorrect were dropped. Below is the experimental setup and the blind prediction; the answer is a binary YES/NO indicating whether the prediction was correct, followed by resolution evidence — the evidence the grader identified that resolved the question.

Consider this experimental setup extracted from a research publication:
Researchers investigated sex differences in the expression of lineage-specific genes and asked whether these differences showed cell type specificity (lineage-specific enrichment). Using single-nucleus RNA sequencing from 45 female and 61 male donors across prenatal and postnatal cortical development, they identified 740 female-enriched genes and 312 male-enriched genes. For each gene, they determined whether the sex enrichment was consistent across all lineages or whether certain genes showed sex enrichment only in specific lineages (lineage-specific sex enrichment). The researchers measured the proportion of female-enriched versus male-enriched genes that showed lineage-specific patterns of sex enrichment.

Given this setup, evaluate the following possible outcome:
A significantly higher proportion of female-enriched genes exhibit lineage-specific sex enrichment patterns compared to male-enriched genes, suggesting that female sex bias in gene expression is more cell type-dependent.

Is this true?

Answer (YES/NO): YES